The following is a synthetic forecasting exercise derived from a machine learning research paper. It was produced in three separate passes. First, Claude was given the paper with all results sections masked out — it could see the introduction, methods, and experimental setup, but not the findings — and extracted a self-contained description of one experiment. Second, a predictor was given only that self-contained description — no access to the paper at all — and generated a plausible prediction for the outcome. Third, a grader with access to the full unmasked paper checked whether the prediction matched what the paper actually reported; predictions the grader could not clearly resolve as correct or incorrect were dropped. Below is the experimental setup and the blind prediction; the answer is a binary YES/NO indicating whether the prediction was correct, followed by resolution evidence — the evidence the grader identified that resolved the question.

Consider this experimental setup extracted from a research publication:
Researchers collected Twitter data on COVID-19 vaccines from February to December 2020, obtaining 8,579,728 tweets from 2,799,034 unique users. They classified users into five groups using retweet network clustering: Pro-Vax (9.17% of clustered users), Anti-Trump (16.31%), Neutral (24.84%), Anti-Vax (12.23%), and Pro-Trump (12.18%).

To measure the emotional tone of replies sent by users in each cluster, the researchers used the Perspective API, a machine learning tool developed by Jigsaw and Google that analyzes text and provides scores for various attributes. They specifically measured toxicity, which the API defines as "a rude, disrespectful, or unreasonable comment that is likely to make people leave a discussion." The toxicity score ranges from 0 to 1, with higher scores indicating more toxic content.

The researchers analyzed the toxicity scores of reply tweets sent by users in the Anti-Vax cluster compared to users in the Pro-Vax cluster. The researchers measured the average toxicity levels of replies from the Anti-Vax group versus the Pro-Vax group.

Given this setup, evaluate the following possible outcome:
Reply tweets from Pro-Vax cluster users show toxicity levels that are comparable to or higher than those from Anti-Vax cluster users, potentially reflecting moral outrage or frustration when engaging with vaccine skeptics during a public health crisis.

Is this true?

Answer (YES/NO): NO